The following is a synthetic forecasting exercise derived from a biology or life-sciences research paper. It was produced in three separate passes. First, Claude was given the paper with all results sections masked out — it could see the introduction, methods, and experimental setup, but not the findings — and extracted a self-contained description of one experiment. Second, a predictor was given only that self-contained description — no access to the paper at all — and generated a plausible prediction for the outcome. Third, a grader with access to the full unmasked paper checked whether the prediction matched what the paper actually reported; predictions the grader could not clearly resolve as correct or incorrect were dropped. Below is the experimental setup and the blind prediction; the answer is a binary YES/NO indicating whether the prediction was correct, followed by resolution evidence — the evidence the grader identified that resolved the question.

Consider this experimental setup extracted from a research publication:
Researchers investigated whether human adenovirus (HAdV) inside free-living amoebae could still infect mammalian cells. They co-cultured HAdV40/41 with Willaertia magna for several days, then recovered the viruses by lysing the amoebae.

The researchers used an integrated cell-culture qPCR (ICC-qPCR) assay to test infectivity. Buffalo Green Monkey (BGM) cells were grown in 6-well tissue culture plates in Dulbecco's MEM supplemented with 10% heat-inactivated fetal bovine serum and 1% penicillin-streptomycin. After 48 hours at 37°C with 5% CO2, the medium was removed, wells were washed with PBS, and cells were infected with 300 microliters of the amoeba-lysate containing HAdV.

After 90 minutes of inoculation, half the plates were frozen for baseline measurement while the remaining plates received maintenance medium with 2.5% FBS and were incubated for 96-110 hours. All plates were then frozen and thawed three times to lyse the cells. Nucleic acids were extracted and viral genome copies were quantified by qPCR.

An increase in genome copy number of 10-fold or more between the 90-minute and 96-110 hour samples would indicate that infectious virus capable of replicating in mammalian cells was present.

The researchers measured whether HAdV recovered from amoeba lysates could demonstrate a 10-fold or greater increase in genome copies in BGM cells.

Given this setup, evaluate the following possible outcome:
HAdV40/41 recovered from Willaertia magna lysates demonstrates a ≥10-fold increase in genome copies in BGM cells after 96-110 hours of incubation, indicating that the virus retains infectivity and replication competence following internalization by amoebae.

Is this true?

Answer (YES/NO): YES